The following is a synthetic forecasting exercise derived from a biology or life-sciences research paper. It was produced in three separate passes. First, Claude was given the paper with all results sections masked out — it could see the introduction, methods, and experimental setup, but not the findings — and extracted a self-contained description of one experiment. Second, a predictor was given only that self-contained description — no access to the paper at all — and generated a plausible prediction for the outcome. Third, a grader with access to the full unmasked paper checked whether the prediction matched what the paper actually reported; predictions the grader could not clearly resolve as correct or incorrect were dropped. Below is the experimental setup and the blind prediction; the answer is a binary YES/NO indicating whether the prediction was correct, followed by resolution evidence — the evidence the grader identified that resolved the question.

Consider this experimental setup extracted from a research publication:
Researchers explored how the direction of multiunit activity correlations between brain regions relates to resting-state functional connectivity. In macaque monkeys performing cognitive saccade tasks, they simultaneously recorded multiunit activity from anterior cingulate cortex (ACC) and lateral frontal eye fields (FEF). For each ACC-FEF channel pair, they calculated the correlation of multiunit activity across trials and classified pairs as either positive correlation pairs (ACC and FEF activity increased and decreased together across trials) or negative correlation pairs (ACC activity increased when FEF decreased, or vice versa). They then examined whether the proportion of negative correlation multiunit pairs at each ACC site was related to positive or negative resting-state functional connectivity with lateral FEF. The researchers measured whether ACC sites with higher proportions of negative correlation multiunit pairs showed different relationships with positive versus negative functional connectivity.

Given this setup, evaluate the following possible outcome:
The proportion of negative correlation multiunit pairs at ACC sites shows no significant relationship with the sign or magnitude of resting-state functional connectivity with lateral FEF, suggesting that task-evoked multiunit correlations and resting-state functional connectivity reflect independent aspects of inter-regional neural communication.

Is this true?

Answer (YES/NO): NO